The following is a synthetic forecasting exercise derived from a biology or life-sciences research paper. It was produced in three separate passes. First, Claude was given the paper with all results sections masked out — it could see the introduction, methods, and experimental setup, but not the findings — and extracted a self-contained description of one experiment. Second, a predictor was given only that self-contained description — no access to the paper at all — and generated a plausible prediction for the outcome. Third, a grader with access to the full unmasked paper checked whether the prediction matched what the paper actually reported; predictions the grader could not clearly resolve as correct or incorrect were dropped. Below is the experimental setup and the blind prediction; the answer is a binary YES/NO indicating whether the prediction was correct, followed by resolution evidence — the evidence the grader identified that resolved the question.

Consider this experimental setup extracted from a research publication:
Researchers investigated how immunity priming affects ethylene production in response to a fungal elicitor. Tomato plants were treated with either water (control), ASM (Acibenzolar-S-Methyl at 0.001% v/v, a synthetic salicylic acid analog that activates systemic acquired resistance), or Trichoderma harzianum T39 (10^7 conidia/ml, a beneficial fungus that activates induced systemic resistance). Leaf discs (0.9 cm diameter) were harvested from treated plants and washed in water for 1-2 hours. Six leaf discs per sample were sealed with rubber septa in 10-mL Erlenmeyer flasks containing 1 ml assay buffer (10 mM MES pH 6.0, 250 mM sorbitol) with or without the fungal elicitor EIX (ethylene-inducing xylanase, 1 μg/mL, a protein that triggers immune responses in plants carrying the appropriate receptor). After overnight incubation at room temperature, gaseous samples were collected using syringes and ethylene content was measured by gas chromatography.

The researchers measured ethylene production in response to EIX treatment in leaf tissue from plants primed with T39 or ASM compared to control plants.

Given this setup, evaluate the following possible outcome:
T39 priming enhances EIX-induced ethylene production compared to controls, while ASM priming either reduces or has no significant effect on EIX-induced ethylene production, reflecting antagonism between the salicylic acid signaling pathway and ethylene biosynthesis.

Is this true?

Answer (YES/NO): NO